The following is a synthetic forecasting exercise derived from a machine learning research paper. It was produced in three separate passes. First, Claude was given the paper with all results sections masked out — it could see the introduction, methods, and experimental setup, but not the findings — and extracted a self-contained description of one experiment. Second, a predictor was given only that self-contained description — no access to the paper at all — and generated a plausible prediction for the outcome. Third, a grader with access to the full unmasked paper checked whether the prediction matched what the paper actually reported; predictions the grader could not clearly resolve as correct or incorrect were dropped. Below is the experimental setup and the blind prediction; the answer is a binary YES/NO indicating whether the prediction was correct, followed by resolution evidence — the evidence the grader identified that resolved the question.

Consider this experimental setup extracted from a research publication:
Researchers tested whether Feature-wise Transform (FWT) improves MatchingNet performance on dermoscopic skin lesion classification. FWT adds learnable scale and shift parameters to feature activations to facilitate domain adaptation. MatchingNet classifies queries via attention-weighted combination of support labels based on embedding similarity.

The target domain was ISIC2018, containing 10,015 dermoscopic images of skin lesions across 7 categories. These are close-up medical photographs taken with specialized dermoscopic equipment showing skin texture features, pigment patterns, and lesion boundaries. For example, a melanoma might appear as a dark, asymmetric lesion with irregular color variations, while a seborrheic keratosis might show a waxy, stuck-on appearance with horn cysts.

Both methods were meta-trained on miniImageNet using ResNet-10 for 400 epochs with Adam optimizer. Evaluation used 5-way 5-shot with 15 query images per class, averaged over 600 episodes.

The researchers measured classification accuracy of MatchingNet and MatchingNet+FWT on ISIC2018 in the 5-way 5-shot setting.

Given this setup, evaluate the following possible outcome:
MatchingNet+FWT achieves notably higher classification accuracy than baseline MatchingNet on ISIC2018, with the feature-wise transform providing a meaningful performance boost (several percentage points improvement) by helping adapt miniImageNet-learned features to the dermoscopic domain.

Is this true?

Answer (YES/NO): NO